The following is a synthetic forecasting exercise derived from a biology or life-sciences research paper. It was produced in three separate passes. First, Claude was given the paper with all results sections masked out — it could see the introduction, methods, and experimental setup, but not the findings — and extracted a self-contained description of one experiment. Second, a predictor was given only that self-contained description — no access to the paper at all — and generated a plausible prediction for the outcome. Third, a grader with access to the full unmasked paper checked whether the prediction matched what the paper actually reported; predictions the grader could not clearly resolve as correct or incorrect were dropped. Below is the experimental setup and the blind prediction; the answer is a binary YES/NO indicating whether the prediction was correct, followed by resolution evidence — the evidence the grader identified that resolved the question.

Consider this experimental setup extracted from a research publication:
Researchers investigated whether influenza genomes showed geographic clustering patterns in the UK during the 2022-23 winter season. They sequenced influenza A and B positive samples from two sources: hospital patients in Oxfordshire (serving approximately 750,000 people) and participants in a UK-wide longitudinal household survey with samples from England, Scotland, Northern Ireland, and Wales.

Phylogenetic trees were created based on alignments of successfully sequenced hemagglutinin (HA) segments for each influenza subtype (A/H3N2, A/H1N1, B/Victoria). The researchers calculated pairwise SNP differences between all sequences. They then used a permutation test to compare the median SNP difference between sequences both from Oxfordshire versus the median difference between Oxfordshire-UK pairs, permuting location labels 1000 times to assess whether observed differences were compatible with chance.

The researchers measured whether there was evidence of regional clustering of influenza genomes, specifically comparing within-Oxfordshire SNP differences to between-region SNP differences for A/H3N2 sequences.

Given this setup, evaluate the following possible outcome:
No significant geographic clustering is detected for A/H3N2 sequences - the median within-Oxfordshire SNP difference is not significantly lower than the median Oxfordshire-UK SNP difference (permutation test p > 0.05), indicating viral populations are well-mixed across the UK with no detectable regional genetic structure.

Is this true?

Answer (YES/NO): NO